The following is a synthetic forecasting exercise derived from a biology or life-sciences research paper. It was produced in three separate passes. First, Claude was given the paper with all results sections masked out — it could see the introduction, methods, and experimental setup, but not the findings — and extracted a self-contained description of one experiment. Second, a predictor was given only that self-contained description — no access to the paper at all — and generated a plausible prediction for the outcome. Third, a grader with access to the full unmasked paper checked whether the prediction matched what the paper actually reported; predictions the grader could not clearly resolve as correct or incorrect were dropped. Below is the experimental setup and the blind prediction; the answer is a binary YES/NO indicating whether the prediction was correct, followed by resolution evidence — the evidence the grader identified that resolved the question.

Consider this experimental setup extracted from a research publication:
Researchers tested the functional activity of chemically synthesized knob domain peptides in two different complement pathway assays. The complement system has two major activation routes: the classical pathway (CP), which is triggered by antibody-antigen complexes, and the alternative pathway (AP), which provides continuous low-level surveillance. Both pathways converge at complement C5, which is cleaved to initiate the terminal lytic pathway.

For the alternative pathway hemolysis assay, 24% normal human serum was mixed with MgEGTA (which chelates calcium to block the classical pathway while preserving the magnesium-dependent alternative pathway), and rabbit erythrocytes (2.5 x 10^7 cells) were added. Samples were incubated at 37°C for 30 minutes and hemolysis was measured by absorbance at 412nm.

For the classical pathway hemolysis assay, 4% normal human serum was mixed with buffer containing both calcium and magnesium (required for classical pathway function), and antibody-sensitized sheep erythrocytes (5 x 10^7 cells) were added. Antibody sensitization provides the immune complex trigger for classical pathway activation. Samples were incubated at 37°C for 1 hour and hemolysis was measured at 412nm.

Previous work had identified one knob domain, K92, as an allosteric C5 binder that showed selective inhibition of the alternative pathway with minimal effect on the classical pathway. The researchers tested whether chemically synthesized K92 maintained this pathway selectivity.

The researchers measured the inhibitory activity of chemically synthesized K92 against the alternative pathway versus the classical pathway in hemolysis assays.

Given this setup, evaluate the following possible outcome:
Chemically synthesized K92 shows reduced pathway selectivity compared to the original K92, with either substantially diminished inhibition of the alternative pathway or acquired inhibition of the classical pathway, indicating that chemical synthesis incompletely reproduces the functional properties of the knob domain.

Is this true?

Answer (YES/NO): NO